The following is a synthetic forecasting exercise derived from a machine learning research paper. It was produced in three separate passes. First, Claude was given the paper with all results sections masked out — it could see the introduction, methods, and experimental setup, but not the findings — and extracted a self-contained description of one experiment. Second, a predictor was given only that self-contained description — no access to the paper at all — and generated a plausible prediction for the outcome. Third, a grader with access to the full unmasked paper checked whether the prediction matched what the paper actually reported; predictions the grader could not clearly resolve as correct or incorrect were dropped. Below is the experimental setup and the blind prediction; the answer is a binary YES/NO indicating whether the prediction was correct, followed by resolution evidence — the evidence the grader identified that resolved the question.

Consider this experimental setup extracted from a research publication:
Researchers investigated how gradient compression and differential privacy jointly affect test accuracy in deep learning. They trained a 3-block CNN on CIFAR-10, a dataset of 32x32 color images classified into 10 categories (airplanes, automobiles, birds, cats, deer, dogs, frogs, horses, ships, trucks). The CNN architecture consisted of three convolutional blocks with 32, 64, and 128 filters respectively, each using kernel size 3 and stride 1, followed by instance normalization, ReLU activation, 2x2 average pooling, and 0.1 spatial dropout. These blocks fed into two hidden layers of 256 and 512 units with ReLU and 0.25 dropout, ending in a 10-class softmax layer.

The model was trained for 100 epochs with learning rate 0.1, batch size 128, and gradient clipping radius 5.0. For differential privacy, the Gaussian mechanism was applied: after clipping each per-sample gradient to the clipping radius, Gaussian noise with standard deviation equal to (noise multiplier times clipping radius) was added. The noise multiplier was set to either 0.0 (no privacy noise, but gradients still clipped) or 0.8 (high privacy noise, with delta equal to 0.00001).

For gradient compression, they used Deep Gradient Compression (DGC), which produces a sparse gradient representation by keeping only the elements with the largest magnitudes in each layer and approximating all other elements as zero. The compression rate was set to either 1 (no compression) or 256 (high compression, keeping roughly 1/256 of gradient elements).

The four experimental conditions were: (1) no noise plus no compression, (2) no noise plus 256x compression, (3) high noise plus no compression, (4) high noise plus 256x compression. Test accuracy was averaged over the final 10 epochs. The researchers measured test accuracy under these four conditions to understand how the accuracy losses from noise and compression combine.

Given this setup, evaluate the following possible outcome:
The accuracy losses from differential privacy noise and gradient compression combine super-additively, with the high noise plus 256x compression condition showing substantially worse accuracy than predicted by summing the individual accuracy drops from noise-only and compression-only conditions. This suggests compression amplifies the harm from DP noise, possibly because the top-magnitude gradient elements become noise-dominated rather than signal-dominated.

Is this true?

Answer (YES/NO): NO